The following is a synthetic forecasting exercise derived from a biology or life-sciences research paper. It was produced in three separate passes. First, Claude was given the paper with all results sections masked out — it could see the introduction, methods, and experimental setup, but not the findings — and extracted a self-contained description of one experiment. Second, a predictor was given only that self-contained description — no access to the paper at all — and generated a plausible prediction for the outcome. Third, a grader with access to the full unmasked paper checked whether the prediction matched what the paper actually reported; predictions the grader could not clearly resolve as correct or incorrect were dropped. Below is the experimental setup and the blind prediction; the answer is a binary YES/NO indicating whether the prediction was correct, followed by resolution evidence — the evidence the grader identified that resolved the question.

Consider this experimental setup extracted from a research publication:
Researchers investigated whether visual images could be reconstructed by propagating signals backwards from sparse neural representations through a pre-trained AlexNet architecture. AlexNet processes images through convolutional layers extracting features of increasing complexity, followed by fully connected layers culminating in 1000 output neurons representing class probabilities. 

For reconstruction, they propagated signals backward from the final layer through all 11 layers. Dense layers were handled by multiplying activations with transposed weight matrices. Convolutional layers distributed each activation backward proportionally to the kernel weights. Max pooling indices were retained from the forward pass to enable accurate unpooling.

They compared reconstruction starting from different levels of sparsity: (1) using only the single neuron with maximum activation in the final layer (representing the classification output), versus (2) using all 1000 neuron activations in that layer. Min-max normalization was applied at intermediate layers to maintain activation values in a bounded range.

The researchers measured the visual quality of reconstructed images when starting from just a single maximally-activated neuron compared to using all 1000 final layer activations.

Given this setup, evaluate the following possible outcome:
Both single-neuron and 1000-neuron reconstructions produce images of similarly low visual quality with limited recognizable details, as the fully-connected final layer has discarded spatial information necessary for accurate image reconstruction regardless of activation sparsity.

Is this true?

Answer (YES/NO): NO